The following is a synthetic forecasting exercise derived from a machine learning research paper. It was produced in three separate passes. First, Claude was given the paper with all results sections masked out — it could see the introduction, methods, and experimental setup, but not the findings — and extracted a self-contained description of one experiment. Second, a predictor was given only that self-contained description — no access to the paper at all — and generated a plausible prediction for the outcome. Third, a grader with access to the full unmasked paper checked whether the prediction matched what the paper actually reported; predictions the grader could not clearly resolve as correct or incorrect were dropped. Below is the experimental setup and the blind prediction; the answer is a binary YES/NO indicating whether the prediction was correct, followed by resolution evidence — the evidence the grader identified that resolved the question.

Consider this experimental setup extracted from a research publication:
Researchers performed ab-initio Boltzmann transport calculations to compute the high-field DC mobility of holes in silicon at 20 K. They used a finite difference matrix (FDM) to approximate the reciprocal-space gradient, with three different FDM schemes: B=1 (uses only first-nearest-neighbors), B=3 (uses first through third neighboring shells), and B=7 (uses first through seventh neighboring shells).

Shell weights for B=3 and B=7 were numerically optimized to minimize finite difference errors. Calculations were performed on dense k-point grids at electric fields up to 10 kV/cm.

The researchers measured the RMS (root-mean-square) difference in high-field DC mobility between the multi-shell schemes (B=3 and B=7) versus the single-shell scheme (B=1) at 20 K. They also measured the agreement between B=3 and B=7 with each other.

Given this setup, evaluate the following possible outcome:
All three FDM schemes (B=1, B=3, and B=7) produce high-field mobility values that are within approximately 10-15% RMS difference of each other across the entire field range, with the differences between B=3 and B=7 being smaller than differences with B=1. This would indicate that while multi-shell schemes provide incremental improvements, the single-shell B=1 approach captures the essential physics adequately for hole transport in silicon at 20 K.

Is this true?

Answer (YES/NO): YES